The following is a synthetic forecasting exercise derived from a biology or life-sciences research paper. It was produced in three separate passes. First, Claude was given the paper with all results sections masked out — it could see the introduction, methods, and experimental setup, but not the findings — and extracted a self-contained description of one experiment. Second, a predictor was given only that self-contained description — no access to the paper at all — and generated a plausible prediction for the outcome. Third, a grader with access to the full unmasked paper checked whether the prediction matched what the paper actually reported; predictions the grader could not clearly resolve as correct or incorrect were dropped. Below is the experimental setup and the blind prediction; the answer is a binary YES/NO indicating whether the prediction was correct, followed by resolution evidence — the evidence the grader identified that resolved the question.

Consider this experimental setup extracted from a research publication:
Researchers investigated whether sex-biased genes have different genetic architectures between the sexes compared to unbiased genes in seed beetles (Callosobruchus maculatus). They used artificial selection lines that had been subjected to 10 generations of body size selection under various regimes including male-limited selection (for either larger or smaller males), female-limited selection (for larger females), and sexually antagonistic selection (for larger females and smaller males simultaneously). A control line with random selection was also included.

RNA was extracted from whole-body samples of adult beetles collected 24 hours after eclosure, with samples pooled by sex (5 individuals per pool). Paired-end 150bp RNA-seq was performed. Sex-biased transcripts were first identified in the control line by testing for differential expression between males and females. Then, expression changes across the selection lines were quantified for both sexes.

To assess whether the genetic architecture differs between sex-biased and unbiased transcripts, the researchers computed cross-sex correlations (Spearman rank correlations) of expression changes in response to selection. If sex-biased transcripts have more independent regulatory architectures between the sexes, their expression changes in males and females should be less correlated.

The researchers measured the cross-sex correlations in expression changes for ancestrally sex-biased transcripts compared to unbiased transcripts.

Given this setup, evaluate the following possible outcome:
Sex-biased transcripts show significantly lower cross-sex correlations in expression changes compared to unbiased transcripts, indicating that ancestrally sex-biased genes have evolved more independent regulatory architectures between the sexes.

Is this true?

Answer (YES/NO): YES